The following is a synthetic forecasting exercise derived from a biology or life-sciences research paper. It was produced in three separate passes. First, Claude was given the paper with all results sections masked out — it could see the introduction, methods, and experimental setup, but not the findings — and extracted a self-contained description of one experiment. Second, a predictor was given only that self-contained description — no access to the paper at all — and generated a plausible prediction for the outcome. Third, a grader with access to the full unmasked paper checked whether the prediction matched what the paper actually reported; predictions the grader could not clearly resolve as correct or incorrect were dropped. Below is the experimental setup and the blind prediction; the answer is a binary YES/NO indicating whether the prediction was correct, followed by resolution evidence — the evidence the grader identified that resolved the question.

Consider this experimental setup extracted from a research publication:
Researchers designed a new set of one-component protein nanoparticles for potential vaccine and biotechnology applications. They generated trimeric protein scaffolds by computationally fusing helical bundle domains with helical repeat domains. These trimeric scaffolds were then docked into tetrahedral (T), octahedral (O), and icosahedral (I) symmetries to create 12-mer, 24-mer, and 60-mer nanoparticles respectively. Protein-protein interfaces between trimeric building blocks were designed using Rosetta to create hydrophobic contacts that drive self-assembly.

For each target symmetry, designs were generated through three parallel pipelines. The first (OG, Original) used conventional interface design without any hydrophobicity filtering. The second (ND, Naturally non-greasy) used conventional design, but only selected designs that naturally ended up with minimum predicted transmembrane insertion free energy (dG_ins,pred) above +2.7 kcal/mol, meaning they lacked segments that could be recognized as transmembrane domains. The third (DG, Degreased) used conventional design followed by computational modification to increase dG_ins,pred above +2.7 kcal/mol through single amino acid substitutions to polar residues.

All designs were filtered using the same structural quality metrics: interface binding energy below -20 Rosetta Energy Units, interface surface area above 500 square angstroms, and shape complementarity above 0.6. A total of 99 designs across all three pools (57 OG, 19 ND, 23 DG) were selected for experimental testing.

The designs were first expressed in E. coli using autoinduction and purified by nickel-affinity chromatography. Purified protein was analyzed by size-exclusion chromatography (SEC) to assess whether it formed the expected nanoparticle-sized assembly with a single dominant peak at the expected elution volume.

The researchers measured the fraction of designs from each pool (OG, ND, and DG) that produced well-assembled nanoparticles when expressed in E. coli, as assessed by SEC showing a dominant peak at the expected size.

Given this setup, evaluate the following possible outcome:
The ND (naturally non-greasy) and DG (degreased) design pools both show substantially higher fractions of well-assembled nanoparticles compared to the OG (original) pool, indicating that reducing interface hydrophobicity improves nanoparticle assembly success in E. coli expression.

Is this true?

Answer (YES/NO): NO